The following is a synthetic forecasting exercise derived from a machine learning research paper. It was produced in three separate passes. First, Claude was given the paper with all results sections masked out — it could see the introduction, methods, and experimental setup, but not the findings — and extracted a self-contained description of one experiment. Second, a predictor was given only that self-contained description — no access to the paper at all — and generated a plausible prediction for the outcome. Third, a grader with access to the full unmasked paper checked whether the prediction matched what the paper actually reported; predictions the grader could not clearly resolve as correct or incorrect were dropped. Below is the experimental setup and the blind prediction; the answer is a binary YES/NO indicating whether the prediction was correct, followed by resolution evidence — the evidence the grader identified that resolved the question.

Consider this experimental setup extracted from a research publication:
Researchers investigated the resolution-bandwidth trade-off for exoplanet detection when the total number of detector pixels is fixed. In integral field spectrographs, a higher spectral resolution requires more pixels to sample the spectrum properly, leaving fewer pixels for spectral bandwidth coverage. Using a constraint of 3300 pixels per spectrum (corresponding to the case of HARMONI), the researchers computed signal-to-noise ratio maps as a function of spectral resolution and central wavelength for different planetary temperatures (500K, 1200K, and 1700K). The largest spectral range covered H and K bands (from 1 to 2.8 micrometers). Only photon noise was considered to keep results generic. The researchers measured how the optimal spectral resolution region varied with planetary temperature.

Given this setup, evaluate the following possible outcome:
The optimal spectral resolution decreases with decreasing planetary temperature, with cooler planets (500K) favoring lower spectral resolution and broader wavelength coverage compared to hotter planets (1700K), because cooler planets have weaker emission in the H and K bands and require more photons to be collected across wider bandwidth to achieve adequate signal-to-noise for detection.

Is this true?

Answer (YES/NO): NO